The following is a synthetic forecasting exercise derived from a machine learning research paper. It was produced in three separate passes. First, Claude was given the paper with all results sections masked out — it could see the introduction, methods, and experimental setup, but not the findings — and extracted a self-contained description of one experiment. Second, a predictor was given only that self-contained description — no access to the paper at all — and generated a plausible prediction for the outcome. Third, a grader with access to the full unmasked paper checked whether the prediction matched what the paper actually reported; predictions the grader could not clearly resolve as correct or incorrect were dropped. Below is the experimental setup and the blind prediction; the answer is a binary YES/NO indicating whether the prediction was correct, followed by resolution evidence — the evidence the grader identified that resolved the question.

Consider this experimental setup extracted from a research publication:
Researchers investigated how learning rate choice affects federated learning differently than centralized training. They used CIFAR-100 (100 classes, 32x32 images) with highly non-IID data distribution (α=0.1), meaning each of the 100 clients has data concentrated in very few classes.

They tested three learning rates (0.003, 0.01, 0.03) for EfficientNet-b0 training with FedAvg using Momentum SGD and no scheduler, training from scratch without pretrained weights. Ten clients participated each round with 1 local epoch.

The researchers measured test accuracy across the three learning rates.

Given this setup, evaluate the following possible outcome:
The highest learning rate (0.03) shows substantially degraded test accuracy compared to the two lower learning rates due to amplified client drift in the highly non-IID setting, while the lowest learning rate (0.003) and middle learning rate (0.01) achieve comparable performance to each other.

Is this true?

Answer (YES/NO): YES